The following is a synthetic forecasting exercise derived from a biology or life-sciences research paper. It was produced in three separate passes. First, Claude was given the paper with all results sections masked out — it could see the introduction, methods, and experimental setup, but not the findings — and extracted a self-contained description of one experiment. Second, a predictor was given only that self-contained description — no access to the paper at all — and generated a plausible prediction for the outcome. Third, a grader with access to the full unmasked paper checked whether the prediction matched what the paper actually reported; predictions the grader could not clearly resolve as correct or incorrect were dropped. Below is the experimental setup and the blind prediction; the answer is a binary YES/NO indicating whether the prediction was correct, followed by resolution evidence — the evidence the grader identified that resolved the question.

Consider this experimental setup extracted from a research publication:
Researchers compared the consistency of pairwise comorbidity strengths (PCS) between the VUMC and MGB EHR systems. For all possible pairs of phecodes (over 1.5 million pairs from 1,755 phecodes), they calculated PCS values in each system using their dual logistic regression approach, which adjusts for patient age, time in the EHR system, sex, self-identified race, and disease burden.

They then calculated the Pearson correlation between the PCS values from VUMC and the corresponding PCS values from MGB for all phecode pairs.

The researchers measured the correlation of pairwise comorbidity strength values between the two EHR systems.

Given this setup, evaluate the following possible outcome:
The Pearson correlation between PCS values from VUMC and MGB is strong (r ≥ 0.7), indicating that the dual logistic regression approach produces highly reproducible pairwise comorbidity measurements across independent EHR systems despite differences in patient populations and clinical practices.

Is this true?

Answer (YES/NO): YES